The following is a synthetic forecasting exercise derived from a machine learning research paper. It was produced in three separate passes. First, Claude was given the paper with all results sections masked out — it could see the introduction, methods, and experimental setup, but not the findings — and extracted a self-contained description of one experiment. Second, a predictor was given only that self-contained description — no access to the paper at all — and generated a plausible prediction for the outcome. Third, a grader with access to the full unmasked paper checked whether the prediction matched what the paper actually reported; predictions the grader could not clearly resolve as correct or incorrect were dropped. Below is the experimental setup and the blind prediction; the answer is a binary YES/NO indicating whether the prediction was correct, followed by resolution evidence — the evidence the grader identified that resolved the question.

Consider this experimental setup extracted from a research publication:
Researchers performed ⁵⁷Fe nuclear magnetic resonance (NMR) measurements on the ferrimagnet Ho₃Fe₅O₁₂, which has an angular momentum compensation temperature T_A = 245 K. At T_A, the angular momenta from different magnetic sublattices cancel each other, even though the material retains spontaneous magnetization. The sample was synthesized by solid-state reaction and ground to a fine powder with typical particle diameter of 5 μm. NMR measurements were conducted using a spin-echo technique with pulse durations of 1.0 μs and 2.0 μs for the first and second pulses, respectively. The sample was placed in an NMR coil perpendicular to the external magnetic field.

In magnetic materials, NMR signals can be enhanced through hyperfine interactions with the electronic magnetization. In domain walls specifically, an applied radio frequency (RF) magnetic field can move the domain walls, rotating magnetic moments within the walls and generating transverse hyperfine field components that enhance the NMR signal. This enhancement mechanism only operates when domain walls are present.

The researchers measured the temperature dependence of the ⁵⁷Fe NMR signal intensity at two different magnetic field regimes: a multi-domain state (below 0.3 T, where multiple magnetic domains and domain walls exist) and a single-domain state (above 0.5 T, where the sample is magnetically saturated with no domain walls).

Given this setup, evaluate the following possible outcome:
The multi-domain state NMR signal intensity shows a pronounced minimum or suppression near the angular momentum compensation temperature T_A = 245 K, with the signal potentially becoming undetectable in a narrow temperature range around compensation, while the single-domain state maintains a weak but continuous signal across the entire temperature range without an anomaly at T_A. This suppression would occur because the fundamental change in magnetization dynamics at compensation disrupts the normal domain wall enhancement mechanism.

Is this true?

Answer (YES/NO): NO